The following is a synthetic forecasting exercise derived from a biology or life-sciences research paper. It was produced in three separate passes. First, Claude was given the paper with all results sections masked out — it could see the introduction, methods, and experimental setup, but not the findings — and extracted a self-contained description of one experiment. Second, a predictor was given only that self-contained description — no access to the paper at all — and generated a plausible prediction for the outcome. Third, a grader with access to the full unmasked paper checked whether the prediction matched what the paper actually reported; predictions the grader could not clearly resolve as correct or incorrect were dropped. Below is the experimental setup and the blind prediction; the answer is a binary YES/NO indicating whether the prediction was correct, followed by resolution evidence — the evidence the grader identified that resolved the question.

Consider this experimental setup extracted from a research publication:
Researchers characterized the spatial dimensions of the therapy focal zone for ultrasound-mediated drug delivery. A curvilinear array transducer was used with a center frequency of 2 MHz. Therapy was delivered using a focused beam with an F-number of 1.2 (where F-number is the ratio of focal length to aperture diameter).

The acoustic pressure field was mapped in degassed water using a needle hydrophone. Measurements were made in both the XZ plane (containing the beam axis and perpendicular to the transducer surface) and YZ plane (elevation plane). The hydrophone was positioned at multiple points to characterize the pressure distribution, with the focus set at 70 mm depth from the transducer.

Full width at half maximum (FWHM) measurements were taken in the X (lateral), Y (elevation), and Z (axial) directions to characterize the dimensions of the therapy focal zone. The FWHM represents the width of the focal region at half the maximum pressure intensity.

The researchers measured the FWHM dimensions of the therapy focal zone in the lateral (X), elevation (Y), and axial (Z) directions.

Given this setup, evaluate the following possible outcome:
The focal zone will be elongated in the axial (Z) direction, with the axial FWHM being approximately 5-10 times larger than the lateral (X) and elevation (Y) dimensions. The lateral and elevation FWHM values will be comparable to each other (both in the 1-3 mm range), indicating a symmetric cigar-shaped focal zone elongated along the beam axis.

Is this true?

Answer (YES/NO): NO